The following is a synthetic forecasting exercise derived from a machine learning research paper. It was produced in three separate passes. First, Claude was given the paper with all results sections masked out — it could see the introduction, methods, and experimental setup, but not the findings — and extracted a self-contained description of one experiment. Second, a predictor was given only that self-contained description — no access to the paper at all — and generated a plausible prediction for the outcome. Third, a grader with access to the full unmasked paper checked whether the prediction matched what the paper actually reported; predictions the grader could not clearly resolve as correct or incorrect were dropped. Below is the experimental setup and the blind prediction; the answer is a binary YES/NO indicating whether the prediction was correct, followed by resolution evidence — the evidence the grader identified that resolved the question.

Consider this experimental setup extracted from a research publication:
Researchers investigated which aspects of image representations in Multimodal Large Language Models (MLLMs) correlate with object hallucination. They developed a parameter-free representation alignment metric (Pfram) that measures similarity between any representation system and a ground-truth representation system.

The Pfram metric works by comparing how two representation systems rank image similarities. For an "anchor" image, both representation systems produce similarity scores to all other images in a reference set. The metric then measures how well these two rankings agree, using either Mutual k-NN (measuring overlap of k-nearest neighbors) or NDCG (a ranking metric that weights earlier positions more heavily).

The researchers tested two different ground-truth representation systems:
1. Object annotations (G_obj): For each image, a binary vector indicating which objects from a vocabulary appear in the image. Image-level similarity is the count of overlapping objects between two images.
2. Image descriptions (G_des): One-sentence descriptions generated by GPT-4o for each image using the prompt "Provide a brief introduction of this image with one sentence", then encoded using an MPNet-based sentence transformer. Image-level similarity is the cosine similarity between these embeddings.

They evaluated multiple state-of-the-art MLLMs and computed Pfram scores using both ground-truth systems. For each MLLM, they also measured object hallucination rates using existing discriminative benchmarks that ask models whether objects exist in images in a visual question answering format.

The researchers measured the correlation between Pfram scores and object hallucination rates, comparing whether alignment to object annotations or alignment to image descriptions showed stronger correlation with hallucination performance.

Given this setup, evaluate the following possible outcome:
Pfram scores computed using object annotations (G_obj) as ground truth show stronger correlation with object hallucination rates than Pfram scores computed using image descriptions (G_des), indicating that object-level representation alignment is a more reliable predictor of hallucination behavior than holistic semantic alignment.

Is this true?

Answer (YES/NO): YES